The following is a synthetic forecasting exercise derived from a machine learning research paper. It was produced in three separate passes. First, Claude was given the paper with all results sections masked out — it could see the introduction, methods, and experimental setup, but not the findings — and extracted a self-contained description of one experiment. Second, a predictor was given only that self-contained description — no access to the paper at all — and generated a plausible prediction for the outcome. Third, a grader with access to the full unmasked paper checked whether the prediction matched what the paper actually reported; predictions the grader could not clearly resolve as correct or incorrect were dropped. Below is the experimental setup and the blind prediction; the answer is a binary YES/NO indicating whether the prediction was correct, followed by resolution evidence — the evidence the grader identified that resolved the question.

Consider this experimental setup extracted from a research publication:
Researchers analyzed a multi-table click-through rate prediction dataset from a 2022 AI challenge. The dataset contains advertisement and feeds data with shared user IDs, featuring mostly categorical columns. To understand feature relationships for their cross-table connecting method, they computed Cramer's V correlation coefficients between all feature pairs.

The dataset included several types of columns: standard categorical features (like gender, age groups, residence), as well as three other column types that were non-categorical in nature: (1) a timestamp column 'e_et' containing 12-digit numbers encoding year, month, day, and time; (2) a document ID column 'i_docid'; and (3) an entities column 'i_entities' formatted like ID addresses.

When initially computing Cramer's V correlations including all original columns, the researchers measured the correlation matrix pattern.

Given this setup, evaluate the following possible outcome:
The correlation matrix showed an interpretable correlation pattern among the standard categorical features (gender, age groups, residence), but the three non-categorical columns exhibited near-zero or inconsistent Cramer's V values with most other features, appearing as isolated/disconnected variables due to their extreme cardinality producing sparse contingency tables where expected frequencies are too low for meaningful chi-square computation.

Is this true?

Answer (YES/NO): NO